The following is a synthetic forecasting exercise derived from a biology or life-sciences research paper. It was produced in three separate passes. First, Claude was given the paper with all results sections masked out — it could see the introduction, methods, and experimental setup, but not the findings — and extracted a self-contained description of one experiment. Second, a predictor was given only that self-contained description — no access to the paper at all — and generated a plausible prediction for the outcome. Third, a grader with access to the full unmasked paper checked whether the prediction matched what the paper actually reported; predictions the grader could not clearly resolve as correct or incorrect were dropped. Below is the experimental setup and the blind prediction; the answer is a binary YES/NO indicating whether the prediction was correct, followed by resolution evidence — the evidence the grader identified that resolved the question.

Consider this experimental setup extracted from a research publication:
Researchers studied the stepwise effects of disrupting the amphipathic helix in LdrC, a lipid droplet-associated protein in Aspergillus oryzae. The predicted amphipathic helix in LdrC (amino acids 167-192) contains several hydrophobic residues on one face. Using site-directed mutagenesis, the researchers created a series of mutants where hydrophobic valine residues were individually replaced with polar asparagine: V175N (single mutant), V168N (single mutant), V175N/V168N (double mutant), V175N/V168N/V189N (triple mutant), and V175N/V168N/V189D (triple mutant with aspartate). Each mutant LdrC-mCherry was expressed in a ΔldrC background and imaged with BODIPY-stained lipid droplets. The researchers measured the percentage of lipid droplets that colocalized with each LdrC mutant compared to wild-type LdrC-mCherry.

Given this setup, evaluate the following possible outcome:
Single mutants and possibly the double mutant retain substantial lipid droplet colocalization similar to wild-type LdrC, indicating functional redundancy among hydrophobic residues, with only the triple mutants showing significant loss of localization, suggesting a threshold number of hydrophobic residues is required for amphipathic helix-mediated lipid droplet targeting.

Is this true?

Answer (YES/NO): NO